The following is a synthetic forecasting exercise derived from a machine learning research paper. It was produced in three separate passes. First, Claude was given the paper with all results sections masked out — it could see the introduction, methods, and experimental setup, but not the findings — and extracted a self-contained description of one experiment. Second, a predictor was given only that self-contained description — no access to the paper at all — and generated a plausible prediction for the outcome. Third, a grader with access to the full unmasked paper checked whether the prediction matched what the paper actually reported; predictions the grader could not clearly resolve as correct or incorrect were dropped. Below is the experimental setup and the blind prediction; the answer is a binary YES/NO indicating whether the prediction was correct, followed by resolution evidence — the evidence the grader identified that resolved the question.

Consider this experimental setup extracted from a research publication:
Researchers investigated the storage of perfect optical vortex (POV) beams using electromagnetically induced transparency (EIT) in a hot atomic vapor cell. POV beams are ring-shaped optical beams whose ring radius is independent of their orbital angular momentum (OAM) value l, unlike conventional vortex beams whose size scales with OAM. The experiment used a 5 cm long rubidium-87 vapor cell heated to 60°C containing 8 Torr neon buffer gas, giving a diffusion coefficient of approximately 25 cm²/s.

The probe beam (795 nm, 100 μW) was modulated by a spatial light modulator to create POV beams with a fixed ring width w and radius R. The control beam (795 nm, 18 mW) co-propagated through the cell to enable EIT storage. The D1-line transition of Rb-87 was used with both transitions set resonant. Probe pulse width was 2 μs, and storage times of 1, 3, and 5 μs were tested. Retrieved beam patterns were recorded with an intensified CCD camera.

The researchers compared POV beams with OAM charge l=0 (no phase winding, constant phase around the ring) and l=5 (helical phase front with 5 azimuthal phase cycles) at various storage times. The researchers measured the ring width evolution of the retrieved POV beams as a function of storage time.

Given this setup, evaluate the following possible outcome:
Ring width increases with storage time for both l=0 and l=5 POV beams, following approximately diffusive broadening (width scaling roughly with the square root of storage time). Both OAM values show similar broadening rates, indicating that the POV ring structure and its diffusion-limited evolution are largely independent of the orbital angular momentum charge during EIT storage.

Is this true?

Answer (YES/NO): NO